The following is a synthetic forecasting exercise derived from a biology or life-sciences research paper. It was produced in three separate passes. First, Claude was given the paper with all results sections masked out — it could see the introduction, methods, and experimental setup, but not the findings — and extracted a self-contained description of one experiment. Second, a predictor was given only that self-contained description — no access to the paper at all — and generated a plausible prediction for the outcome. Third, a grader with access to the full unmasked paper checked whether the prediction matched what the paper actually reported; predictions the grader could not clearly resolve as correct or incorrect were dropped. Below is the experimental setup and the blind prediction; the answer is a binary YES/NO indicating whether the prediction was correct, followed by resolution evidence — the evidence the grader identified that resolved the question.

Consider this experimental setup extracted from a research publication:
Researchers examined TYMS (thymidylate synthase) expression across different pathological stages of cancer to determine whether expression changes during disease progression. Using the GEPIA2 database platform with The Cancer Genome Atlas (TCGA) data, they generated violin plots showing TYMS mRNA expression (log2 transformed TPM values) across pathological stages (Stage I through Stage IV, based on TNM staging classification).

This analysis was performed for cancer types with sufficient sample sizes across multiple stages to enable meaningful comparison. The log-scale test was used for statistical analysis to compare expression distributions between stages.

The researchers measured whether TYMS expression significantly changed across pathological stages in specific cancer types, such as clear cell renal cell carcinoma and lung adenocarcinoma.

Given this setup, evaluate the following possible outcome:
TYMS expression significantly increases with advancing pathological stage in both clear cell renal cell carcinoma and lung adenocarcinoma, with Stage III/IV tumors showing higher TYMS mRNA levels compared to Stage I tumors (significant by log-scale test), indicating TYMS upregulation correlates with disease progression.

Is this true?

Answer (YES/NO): NO